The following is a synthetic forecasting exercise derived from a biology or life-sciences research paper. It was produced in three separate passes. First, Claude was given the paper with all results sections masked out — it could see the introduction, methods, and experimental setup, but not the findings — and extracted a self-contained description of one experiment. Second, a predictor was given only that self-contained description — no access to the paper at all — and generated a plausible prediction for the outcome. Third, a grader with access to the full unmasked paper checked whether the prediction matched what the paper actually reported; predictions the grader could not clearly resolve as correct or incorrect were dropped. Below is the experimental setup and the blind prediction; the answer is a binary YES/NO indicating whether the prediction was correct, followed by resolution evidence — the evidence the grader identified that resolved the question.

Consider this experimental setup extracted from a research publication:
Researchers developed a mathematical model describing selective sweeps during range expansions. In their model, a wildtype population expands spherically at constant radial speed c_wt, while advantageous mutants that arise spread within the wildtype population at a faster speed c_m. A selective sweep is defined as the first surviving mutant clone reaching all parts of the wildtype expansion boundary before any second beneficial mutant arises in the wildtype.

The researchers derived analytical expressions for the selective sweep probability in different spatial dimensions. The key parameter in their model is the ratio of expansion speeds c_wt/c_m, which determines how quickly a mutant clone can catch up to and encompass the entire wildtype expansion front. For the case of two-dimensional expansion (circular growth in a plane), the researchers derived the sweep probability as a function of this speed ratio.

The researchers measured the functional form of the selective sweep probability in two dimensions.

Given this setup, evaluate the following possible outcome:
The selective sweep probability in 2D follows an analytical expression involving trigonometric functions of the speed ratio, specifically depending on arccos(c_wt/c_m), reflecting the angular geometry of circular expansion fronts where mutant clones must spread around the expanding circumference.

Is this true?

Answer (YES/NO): NO